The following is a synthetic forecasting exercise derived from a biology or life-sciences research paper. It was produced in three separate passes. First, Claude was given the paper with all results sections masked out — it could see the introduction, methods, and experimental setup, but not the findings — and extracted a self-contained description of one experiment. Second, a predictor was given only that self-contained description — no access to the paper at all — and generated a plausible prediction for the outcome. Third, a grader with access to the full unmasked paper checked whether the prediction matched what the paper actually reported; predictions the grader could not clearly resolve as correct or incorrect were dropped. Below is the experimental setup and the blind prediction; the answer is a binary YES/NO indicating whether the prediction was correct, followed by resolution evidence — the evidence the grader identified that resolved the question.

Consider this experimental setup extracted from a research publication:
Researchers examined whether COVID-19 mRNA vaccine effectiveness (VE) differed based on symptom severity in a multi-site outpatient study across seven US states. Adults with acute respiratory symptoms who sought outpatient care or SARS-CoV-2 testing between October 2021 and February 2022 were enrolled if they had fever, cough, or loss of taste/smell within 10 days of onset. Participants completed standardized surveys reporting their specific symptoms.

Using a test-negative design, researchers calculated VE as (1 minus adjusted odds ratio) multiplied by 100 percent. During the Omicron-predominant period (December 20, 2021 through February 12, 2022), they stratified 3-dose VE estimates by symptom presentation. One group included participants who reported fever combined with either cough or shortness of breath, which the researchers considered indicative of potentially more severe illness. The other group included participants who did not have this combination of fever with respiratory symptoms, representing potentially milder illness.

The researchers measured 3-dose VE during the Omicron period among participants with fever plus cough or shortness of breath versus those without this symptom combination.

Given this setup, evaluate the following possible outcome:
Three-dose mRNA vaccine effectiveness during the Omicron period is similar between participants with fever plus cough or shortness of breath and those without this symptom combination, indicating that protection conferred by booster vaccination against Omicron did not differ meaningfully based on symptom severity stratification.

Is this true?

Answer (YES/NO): NO